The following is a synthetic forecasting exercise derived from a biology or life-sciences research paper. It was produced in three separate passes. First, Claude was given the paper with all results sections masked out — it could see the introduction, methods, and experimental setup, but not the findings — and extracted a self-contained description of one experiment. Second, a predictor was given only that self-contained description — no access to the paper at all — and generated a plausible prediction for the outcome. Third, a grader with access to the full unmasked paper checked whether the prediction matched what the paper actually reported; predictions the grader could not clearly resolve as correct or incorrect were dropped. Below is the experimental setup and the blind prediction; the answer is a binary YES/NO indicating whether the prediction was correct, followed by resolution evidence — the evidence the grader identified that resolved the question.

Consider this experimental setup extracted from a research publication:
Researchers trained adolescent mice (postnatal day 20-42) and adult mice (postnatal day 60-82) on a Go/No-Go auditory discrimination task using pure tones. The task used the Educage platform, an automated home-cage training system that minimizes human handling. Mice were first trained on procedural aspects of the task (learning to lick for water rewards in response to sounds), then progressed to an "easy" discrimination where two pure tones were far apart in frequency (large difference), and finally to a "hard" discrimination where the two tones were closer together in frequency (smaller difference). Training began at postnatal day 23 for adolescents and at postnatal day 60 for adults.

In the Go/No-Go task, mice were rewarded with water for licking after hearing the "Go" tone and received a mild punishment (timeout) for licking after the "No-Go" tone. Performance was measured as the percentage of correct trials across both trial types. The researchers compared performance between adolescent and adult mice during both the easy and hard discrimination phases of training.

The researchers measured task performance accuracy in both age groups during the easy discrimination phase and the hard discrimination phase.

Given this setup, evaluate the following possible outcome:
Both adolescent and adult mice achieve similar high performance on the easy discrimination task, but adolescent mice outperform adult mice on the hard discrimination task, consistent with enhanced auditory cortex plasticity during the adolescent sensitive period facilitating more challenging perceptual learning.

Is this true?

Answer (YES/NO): NO